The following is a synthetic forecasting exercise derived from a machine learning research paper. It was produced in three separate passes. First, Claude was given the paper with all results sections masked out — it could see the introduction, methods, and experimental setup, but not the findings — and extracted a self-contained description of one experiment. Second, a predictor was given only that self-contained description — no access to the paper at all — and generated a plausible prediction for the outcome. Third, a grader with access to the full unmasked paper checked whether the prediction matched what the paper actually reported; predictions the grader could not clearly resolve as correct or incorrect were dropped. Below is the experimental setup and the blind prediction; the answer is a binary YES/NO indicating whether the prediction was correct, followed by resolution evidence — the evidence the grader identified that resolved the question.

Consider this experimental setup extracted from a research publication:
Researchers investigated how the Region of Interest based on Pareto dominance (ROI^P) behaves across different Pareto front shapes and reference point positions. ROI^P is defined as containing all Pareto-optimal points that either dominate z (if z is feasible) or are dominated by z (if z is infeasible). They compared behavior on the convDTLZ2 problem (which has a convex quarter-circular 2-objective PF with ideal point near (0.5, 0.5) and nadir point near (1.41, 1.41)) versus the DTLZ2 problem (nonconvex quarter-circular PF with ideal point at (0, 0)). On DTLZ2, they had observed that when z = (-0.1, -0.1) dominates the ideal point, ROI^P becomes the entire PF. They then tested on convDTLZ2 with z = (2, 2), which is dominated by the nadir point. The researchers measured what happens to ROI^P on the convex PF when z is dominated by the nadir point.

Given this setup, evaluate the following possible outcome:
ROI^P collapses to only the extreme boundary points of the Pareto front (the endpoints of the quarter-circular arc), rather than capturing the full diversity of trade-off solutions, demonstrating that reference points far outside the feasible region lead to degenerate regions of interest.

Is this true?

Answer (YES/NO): NO